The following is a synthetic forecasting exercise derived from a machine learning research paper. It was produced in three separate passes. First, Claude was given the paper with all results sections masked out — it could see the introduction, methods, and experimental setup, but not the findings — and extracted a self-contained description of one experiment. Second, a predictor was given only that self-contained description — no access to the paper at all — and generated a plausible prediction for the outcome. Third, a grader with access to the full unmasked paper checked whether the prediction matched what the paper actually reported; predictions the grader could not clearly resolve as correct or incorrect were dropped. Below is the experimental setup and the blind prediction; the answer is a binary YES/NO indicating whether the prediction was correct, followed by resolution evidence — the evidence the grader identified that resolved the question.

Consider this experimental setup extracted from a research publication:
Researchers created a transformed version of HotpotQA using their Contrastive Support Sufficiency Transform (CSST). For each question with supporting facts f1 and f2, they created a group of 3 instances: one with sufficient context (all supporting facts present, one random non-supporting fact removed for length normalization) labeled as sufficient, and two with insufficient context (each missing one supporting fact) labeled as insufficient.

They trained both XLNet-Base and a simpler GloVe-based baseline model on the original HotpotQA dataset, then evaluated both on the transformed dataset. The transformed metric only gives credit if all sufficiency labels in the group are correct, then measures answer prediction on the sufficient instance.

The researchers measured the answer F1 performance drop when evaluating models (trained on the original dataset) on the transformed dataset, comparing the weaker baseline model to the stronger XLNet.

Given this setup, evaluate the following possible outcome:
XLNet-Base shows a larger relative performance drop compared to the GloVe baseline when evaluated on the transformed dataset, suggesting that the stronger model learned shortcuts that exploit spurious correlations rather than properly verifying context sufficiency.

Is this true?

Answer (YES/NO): NO